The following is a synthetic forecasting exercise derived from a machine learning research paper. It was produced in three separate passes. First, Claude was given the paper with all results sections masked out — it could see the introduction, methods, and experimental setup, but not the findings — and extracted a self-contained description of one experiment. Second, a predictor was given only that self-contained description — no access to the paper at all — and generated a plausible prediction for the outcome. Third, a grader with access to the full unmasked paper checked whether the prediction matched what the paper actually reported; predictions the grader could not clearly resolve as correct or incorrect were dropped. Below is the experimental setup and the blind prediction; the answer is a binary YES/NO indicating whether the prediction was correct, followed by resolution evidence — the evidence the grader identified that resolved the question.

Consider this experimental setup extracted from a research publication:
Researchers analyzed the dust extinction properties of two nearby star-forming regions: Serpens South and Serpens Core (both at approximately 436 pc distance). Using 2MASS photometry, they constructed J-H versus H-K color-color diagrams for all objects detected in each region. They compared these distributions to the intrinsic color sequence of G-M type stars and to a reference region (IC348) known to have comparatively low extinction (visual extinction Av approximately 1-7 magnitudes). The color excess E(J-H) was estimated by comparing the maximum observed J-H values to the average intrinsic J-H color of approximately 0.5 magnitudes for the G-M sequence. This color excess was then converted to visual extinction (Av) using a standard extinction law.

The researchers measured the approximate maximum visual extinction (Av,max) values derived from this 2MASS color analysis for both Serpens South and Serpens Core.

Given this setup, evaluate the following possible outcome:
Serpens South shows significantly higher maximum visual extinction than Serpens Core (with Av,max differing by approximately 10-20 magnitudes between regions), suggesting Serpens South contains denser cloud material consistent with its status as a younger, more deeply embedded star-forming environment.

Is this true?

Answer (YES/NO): NO